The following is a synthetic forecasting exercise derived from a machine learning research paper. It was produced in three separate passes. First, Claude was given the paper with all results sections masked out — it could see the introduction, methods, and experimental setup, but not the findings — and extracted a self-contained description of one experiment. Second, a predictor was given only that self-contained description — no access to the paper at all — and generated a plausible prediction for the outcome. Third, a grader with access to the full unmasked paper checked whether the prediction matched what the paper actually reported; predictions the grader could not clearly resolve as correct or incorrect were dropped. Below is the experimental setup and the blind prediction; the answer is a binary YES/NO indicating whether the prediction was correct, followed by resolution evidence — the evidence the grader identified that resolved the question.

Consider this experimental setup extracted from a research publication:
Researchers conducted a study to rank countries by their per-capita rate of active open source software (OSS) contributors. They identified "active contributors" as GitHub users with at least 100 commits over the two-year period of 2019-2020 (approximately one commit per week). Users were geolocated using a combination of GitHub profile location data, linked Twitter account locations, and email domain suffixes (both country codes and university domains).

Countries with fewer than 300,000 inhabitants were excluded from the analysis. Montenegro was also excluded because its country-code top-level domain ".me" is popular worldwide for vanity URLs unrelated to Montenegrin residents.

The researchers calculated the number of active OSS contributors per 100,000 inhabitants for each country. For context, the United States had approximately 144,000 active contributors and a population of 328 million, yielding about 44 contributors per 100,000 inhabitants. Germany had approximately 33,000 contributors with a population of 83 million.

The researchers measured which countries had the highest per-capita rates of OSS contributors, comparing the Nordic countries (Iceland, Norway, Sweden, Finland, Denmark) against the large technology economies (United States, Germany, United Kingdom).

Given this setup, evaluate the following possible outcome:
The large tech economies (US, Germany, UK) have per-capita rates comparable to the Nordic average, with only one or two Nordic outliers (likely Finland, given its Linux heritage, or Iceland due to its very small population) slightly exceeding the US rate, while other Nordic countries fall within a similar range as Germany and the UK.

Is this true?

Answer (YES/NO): NO